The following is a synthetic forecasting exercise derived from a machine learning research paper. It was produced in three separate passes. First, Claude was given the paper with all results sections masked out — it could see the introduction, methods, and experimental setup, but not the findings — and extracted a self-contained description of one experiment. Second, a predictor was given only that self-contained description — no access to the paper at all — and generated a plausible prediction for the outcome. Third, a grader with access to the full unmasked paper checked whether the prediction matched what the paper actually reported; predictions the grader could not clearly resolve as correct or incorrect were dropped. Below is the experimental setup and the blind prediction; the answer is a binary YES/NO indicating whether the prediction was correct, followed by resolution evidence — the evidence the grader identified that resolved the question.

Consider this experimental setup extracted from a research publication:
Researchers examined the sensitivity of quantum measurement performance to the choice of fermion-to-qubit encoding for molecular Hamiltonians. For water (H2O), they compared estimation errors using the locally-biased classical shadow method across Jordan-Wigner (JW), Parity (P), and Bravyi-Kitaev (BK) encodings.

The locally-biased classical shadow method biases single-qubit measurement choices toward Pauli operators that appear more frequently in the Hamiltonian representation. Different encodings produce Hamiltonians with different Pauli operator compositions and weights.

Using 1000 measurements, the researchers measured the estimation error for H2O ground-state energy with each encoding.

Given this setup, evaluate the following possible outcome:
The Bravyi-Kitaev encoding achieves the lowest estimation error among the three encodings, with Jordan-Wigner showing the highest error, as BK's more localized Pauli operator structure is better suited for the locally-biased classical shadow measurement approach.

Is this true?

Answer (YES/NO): NO